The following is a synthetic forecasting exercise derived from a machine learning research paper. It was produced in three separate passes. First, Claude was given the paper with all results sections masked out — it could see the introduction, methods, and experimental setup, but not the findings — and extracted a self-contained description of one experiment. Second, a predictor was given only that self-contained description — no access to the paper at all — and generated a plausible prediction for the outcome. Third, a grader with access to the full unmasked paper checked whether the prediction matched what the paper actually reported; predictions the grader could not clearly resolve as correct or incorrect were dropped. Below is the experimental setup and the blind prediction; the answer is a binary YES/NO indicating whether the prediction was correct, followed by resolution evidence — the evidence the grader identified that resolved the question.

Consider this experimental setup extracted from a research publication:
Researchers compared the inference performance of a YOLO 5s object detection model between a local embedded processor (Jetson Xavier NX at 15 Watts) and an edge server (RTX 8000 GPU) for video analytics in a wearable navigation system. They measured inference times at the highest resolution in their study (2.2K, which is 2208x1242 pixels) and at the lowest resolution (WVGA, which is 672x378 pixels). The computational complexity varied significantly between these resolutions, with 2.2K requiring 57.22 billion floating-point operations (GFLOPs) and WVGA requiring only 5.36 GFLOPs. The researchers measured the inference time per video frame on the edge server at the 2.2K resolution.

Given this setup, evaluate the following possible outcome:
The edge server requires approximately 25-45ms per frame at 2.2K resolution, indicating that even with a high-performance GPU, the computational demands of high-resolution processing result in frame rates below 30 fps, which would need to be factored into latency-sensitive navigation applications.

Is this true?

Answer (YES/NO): NO